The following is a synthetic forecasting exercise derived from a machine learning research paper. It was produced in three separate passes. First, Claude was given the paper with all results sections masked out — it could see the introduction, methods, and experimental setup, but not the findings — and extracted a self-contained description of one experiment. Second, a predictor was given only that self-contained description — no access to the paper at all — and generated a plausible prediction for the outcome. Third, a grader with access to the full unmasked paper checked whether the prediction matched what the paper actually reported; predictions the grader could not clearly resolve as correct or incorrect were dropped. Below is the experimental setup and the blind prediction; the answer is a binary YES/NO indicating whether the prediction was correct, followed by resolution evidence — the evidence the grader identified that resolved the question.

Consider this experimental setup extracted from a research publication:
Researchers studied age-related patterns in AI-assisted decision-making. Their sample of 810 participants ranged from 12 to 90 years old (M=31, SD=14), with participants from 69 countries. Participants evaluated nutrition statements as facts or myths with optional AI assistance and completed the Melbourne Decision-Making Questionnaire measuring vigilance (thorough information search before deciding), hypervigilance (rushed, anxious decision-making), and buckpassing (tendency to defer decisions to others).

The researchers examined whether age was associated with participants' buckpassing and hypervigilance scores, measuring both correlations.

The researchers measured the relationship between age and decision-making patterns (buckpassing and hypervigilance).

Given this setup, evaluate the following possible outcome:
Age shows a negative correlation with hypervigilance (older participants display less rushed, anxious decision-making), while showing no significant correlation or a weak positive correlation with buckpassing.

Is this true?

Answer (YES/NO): NO